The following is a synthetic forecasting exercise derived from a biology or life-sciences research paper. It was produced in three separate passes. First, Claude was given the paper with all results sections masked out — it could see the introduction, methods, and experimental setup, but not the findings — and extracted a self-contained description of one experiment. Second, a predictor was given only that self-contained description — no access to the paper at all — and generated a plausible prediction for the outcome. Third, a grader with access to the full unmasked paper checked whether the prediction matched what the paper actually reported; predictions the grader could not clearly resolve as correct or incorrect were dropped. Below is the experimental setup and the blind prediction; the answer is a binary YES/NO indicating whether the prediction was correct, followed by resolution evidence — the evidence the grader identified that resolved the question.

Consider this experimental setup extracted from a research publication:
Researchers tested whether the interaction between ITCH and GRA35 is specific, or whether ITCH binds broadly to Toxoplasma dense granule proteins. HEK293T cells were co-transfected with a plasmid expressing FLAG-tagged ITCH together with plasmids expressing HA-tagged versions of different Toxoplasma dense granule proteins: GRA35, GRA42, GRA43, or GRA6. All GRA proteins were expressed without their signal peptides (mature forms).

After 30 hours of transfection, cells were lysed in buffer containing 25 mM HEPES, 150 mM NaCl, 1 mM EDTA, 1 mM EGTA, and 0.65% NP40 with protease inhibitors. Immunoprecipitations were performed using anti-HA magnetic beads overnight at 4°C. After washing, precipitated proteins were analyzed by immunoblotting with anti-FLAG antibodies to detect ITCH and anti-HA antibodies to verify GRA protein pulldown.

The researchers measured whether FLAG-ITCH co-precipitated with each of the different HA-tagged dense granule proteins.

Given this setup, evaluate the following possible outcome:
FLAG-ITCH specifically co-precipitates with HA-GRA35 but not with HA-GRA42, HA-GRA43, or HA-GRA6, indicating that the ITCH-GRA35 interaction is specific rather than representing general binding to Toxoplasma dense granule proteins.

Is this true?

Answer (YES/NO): YES